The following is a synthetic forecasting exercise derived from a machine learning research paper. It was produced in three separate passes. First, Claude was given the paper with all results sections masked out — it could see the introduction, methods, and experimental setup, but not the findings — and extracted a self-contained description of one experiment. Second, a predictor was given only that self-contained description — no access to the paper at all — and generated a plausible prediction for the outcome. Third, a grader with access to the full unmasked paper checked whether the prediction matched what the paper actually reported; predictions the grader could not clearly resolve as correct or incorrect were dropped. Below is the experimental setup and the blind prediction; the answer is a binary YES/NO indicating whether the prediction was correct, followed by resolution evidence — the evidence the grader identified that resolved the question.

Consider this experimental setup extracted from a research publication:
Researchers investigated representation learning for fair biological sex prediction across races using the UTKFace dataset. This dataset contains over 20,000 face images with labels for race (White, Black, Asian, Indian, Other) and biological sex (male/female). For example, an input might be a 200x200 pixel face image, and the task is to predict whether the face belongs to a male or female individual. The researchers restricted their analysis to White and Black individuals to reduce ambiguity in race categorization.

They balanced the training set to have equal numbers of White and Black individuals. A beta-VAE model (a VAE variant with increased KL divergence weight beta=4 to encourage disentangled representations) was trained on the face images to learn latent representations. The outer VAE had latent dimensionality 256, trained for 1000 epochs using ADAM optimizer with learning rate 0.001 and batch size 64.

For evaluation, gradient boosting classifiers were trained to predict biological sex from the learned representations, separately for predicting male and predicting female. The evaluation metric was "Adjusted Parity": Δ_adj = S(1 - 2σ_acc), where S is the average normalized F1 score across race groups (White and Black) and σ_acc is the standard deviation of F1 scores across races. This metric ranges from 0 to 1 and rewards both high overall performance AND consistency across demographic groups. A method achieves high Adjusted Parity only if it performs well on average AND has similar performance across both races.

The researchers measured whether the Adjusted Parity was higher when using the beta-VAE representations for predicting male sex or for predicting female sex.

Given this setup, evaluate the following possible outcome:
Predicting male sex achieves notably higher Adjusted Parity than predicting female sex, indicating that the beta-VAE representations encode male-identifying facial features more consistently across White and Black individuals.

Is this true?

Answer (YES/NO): YES